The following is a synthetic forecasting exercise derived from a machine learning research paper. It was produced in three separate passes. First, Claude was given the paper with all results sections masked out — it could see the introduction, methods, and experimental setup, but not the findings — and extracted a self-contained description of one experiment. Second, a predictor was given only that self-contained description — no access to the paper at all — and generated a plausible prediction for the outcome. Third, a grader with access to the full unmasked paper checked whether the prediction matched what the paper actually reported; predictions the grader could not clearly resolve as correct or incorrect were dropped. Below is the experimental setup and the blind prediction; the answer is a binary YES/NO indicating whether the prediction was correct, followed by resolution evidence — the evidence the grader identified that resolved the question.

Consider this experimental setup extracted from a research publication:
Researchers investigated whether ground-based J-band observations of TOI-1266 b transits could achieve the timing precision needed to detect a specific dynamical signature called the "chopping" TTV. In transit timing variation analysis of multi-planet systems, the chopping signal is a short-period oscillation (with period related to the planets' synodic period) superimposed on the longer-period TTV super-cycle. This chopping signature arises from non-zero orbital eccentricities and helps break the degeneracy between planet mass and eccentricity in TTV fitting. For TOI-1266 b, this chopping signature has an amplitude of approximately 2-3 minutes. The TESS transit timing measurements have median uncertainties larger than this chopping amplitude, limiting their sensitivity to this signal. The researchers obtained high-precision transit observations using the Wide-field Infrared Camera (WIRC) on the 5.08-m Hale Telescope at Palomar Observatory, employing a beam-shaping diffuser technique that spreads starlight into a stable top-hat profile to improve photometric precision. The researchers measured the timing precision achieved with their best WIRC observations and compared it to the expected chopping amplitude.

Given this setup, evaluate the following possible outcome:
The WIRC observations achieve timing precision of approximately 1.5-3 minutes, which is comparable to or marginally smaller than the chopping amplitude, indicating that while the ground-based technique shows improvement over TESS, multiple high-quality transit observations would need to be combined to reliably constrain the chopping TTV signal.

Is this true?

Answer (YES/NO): NO